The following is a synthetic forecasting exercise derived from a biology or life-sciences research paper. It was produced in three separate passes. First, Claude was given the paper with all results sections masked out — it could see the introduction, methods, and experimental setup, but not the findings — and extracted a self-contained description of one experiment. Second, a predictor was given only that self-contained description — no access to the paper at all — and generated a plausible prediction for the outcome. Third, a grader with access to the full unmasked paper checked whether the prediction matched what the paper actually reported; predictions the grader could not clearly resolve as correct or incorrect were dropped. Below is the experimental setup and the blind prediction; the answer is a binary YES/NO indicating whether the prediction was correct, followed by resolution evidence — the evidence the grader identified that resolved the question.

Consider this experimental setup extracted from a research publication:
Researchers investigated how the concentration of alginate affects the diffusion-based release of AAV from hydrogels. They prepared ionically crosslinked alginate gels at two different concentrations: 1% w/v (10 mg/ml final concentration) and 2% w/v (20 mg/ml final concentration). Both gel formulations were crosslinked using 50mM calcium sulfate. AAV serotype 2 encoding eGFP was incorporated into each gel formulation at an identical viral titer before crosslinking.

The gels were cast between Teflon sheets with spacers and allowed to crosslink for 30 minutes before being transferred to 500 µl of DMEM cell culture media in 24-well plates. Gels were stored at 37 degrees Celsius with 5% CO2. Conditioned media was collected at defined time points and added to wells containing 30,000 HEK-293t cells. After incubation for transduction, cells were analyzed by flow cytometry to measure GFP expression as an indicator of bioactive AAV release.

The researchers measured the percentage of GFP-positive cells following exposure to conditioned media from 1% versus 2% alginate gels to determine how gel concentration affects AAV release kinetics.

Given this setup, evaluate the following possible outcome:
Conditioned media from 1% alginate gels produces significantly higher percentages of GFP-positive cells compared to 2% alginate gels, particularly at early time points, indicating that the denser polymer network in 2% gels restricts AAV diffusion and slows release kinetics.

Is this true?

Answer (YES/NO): NO